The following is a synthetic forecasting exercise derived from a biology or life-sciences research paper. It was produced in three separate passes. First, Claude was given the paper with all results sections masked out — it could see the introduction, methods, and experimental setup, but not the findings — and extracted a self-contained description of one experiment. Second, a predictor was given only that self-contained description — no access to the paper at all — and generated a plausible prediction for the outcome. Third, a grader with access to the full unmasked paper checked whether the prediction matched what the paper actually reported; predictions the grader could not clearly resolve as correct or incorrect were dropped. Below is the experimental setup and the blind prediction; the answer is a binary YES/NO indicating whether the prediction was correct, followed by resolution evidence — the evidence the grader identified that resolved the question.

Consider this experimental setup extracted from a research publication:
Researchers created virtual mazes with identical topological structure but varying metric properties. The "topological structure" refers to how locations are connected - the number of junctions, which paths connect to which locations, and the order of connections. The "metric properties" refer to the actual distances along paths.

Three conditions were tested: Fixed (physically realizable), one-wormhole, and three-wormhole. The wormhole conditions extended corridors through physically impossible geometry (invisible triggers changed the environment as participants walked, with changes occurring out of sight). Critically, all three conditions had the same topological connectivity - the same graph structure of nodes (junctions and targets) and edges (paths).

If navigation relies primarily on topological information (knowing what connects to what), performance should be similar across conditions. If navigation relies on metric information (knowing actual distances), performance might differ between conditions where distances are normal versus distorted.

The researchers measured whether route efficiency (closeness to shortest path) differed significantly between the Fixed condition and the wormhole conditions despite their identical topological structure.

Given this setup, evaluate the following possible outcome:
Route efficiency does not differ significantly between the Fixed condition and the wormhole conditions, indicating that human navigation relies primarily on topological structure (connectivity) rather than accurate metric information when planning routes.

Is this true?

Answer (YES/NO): NO